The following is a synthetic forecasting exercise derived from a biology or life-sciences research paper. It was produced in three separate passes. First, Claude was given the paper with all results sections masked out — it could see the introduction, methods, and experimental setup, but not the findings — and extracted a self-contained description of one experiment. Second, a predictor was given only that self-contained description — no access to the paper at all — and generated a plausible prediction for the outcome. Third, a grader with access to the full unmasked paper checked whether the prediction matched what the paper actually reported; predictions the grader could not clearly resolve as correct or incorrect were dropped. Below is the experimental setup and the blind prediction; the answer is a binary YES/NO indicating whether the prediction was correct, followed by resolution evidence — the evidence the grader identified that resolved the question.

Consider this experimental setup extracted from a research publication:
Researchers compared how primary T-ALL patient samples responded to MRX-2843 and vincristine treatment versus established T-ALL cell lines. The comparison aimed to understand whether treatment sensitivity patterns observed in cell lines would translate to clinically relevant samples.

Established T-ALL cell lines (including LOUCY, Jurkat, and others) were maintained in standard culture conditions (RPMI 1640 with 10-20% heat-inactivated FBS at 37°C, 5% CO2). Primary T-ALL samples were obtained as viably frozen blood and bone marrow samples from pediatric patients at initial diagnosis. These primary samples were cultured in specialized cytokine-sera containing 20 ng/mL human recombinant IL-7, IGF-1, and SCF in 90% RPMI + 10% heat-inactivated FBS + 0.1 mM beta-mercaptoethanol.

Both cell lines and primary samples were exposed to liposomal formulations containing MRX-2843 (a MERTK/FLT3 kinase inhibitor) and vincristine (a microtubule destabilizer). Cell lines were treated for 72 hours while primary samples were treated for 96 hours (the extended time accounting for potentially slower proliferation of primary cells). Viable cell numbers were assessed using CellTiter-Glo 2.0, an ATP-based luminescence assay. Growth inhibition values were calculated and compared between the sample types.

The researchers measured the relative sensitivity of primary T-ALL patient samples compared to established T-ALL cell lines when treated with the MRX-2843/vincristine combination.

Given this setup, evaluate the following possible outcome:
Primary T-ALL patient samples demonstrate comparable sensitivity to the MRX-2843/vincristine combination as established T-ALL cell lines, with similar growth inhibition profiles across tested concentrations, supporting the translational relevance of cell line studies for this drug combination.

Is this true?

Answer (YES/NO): NO